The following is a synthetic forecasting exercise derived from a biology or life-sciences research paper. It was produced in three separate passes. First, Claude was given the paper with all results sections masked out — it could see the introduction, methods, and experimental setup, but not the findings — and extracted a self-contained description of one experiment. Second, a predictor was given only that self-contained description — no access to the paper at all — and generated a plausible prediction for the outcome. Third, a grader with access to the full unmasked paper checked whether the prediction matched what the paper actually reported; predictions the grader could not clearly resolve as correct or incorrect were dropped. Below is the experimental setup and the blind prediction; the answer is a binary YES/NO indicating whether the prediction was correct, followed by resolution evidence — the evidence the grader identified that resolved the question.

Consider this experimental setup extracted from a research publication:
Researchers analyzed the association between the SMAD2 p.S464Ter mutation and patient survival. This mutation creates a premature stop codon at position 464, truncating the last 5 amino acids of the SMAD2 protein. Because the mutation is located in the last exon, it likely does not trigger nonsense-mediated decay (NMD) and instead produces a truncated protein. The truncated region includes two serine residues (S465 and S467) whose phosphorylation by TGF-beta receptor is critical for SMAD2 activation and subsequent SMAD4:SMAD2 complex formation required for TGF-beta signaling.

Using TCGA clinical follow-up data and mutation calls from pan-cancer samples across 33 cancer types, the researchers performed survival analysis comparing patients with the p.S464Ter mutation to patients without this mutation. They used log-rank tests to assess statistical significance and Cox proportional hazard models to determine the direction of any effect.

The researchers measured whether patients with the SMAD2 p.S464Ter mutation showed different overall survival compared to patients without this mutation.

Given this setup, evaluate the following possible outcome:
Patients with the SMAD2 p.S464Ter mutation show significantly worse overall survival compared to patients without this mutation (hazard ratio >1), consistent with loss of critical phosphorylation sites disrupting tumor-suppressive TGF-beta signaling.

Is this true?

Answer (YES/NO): NO